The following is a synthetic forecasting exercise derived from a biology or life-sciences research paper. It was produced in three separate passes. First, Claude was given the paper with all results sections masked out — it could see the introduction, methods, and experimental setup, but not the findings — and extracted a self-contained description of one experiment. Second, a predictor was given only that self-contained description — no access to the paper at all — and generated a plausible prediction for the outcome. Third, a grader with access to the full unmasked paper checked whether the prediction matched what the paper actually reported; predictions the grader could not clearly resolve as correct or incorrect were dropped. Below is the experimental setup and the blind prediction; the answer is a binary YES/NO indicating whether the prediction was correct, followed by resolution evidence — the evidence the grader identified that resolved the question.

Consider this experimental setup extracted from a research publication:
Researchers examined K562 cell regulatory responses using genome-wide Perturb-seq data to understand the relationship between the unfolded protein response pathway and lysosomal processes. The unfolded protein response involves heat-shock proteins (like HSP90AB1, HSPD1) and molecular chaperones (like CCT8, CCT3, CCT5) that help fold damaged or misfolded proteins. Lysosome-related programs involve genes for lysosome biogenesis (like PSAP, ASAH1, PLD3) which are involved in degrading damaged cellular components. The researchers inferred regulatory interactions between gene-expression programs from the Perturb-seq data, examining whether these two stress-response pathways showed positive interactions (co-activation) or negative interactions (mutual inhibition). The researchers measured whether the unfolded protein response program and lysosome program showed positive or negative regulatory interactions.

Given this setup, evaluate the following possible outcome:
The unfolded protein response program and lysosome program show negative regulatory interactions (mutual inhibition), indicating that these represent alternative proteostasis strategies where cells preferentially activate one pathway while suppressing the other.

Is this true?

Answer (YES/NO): YES